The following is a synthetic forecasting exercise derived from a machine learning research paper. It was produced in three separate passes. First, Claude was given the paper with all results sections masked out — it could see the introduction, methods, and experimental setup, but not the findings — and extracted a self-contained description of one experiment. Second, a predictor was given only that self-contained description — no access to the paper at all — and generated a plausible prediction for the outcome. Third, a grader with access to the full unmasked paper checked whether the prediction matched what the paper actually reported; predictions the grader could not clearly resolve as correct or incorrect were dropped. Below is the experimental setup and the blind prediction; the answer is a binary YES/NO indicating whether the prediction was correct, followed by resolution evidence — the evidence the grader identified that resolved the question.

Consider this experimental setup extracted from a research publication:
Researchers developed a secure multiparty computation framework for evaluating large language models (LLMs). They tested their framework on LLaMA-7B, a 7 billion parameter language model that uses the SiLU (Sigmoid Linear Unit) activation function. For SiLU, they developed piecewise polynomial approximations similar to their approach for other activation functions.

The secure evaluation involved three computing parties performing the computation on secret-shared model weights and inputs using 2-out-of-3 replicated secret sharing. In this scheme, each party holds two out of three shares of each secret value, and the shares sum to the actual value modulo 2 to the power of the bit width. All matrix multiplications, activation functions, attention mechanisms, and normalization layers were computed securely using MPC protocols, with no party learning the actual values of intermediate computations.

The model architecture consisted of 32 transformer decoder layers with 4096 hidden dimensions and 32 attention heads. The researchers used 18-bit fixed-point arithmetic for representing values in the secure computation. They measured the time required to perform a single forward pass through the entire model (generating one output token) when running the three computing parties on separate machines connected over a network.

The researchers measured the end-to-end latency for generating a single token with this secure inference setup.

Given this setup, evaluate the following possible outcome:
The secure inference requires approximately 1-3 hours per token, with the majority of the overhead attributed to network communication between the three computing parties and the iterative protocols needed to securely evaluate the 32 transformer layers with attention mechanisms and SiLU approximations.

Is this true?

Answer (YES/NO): NO